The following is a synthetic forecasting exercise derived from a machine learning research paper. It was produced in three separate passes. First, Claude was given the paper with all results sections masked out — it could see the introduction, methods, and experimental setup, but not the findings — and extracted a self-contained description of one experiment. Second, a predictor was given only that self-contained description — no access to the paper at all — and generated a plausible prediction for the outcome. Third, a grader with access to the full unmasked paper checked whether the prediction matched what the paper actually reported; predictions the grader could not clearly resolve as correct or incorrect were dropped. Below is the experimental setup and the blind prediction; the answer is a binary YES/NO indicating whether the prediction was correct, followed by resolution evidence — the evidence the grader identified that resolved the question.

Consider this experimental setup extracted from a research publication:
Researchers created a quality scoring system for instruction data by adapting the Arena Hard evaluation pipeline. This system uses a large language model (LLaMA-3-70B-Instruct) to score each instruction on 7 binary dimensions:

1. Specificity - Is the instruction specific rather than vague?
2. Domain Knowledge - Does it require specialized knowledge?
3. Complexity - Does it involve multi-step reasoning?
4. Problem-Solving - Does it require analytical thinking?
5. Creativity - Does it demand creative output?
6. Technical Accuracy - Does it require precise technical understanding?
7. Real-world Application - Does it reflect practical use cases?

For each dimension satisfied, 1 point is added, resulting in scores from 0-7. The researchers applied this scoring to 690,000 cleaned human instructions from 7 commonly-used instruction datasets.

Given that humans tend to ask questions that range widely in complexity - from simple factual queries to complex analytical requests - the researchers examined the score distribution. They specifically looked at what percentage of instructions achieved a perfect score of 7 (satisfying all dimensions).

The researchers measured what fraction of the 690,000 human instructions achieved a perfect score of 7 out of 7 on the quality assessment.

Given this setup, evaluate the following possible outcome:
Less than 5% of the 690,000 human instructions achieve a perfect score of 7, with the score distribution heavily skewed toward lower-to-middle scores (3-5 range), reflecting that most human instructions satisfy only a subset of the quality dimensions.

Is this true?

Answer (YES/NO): YES